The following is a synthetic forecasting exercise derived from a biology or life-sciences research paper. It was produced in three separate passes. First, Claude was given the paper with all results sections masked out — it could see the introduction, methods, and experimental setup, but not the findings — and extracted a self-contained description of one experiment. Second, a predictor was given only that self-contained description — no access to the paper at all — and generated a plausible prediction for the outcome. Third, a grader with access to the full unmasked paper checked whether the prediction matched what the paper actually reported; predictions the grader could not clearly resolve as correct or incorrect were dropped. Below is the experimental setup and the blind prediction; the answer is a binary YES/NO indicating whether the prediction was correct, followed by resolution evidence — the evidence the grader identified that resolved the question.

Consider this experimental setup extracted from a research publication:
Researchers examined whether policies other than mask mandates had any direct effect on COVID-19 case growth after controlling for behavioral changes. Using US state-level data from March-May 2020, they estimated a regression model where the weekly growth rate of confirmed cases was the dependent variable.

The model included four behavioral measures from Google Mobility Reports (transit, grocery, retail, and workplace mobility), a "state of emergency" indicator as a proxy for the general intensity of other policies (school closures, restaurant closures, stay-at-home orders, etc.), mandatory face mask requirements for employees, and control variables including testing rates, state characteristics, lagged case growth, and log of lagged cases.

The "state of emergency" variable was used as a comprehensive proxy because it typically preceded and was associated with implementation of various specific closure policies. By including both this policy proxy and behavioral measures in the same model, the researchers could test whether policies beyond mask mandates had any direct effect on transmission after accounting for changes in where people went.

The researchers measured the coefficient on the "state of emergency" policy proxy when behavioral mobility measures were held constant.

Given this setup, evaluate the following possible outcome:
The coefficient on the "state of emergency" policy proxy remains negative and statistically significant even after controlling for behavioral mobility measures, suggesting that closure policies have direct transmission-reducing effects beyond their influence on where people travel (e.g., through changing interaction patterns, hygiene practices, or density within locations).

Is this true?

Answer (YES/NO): NO